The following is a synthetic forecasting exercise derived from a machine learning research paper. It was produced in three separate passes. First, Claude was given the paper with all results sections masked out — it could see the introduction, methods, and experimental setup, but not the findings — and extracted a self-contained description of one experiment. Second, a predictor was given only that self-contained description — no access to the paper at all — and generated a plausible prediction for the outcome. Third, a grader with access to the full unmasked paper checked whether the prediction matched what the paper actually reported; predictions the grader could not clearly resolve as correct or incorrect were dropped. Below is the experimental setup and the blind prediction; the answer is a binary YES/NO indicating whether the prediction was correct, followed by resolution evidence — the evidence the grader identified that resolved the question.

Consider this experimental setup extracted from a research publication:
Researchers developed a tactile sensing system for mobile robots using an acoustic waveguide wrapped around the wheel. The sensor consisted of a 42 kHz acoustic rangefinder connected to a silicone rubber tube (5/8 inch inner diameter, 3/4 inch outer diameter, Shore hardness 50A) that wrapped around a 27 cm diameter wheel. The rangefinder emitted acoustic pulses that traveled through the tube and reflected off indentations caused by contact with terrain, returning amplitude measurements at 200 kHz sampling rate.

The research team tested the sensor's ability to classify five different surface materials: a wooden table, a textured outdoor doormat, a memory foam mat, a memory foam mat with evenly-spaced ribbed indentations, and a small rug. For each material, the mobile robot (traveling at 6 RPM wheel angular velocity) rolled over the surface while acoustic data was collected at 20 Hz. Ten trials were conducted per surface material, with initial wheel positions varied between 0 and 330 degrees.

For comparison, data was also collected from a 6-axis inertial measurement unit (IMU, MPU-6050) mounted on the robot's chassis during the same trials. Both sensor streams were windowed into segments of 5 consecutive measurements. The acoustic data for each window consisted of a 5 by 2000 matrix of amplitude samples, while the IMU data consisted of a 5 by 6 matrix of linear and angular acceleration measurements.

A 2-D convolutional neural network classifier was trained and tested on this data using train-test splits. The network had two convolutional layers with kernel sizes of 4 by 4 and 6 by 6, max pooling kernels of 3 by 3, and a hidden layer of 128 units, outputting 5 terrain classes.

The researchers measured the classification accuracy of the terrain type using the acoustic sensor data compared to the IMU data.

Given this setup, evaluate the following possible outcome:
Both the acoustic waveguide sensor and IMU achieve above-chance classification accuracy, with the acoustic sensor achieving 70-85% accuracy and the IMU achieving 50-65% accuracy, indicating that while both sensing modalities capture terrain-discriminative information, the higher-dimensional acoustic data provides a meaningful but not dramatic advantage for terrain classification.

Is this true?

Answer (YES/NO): NO